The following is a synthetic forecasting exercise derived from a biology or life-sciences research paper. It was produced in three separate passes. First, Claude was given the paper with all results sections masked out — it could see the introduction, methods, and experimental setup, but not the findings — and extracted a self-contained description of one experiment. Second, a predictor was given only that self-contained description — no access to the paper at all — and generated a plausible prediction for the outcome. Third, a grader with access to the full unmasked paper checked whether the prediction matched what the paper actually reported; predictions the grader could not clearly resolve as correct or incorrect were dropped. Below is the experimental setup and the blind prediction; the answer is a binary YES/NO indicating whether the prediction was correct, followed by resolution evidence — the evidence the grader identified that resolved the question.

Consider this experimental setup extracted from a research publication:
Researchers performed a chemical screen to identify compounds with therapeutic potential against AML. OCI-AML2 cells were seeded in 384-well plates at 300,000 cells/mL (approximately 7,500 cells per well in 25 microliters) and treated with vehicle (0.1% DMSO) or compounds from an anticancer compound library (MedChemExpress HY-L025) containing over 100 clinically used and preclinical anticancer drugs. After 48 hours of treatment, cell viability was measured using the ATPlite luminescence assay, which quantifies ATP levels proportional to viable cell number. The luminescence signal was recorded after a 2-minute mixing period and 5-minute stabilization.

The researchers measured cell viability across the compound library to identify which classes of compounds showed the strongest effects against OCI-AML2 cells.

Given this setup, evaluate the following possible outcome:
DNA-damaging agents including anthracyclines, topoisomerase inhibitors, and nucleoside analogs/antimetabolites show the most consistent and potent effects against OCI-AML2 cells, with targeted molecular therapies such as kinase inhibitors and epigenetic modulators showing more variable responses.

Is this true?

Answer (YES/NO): NO